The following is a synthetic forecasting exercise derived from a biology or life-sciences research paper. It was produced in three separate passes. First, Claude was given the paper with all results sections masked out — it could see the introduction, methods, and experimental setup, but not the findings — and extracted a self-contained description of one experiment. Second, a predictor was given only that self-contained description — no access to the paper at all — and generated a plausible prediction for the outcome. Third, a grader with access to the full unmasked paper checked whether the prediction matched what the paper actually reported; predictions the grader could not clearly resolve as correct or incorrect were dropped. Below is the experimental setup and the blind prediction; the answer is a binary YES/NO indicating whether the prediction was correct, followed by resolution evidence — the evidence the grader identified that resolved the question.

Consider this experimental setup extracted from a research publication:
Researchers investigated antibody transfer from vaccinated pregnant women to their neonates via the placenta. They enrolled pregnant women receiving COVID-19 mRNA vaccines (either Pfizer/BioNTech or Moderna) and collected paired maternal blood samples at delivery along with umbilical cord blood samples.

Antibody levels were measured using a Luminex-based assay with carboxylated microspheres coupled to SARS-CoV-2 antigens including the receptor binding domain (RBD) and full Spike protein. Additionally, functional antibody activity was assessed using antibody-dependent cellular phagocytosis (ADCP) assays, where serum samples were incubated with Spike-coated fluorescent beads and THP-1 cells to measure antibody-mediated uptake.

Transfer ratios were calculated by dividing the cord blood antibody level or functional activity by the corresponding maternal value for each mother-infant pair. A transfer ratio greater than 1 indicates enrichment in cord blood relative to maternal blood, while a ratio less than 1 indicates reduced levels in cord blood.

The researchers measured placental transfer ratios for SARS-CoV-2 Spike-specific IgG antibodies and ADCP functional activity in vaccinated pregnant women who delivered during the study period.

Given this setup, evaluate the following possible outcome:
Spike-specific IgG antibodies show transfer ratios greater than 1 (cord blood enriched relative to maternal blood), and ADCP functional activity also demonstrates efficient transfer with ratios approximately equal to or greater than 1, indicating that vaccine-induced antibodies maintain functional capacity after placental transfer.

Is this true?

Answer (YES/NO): NO